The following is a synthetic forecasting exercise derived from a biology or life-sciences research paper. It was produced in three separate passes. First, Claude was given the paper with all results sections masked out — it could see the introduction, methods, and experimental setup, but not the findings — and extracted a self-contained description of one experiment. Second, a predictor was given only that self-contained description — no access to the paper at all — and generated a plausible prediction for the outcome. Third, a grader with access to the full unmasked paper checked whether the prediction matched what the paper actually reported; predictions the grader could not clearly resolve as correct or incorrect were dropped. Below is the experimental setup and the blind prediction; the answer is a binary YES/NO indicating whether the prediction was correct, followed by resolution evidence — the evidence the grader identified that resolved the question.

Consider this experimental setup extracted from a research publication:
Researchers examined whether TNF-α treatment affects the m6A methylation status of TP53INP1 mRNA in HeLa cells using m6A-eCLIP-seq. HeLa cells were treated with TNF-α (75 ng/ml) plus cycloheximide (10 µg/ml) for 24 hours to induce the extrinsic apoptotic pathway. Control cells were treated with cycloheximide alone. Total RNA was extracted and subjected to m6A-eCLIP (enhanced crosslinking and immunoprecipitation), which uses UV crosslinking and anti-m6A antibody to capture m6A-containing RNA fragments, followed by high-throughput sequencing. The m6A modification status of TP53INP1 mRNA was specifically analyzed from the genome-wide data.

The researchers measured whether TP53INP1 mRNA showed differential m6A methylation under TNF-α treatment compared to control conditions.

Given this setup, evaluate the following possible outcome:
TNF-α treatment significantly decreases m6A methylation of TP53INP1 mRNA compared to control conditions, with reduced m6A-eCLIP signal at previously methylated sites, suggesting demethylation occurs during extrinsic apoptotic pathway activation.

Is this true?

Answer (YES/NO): NO